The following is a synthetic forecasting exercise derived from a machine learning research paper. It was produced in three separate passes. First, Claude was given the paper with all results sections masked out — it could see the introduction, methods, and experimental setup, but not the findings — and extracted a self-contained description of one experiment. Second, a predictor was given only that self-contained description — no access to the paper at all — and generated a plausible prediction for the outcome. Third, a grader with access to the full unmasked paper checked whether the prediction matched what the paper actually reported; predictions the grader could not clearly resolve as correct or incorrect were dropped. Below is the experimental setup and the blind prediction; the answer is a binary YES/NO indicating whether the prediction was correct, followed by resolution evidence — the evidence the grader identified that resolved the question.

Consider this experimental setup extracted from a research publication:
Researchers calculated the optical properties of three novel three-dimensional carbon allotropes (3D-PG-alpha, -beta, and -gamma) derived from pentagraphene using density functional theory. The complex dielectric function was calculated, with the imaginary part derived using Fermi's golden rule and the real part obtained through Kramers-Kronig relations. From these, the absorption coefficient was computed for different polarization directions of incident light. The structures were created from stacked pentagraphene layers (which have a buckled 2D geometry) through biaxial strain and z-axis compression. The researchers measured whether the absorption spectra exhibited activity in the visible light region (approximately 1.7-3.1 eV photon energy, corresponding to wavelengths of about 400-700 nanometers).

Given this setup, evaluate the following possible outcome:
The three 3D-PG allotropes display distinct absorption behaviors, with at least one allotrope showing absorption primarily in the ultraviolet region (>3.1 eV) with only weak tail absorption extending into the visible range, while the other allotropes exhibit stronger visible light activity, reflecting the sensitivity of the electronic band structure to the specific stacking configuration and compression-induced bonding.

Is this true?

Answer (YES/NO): NO